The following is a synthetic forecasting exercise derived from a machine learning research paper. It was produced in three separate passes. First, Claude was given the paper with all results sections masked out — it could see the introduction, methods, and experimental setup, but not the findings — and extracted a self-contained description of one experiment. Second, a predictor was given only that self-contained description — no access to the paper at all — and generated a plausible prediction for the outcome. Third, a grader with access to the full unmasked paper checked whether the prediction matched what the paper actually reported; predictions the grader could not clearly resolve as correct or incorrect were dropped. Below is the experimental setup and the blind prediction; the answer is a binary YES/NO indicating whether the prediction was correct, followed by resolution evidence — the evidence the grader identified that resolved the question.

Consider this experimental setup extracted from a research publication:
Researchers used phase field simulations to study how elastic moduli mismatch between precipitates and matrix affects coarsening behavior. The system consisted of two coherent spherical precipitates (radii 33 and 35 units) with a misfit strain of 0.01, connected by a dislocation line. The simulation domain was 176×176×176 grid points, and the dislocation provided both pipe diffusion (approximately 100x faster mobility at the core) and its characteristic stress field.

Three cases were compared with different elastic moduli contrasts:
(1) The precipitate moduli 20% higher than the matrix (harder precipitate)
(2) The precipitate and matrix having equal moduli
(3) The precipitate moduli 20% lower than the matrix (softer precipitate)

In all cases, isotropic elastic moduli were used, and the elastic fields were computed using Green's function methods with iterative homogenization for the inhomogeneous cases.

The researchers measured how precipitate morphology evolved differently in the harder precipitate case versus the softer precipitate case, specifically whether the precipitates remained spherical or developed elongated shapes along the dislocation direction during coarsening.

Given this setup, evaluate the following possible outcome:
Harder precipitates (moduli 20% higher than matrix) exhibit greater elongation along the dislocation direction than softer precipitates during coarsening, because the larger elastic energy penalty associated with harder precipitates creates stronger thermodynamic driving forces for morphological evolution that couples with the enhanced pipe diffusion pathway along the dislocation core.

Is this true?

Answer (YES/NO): NO